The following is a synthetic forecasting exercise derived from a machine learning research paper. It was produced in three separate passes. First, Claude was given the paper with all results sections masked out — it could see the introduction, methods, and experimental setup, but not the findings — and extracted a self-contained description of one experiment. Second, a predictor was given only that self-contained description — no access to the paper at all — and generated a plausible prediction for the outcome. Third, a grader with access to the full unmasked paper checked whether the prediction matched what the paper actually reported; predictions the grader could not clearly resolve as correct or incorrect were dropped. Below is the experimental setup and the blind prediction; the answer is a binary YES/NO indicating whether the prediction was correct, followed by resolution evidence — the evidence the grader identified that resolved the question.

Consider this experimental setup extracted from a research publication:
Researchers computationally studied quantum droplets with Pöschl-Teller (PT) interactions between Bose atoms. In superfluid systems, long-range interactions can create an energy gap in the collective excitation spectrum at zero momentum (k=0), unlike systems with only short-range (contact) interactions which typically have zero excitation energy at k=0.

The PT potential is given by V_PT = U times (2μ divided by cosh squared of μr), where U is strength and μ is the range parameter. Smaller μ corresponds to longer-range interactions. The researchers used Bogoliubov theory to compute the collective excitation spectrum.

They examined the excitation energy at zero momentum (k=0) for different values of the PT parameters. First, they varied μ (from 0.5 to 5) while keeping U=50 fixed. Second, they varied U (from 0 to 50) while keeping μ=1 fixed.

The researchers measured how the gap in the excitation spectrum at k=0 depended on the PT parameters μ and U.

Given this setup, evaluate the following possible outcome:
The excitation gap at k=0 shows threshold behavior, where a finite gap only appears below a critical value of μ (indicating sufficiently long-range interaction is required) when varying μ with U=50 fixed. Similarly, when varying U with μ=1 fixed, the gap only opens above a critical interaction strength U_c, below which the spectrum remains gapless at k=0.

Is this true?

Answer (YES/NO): NO